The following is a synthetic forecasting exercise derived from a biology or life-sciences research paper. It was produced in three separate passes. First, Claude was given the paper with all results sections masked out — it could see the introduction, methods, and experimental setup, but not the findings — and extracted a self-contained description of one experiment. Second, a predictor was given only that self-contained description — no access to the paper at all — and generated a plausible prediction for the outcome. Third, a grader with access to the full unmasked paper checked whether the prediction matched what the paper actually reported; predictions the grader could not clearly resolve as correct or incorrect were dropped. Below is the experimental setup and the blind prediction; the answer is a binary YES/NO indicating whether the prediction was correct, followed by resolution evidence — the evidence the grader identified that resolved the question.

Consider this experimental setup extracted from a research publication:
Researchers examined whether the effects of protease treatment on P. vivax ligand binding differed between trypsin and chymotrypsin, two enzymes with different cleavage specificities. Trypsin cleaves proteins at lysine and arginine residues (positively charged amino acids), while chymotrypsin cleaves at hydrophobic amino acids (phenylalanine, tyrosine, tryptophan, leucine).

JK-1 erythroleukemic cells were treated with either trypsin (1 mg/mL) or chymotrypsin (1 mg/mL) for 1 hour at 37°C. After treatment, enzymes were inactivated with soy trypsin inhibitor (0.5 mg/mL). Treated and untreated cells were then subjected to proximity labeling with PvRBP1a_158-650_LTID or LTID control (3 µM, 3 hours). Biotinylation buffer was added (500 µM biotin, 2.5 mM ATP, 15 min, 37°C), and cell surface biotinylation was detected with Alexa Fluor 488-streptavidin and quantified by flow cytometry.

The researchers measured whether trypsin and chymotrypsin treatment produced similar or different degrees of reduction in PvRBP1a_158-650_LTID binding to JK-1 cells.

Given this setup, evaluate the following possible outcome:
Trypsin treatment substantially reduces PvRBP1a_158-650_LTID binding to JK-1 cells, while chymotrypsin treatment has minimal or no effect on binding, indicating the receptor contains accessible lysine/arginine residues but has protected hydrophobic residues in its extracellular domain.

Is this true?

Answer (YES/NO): NO